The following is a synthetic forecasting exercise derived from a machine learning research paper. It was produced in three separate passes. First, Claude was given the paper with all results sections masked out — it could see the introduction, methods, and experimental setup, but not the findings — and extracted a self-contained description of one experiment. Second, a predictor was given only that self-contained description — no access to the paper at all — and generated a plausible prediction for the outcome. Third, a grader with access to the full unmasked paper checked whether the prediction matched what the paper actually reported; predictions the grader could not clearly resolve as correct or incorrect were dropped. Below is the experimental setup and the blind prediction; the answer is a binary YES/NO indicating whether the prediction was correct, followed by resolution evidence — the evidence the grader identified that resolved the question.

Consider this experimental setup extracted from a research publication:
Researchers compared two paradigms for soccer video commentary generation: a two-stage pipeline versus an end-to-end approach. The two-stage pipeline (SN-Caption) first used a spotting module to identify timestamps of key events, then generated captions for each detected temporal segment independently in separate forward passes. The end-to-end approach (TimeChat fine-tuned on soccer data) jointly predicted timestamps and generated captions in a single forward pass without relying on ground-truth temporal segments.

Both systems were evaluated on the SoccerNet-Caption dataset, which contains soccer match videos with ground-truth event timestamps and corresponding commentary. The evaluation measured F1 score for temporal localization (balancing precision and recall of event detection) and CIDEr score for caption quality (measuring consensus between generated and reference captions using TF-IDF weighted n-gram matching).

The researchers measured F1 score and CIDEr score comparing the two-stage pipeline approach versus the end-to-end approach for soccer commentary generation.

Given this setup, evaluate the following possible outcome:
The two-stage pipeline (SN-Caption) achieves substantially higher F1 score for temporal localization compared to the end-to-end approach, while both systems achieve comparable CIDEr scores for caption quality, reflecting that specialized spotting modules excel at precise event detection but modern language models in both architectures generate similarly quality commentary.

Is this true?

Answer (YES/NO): NO